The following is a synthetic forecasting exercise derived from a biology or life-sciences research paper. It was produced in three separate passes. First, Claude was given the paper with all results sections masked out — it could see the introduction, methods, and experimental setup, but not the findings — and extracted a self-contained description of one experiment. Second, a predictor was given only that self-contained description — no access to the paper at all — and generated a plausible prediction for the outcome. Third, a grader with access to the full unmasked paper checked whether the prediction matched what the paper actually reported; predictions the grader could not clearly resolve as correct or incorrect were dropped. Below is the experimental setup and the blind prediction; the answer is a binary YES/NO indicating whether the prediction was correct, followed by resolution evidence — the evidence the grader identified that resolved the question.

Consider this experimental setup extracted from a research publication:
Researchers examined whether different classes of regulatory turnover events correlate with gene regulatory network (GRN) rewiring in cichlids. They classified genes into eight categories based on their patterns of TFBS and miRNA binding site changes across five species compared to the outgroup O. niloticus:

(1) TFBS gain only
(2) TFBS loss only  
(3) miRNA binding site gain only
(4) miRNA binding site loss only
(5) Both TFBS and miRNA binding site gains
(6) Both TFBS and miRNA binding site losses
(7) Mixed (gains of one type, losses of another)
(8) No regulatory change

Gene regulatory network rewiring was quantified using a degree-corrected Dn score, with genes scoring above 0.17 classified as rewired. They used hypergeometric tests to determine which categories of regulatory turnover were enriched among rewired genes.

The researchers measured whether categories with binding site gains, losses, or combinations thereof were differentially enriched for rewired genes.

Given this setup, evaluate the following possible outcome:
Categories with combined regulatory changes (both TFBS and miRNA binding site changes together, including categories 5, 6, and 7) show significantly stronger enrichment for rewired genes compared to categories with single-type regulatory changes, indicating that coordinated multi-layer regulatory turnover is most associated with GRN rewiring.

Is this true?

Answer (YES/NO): NO